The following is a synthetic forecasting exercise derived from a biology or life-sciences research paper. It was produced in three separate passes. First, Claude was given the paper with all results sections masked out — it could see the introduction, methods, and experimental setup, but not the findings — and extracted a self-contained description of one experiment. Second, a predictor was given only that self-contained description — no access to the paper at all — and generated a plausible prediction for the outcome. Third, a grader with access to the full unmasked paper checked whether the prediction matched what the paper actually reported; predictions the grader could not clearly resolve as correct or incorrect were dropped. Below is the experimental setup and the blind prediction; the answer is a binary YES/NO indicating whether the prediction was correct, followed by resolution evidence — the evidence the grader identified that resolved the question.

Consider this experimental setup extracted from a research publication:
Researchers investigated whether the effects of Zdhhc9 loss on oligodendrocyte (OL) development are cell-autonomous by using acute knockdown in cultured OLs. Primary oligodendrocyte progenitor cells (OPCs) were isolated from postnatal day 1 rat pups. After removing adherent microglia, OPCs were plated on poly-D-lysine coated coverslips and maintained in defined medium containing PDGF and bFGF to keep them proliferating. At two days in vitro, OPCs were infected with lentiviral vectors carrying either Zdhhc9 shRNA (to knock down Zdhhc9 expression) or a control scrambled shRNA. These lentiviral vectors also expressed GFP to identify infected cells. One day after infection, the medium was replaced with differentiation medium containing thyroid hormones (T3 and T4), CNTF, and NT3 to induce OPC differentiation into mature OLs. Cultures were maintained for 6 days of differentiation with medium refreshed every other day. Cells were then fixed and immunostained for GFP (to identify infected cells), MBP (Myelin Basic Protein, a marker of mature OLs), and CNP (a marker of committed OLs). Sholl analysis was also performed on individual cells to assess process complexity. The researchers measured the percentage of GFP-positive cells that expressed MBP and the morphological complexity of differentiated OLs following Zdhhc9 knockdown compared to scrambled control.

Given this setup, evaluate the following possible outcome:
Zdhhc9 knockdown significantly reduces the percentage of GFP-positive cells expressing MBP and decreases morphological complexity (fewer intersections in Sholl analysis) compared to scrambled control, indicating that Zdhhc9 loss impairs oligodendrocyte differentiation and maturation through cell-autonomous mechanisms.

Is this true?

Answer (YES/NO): YES